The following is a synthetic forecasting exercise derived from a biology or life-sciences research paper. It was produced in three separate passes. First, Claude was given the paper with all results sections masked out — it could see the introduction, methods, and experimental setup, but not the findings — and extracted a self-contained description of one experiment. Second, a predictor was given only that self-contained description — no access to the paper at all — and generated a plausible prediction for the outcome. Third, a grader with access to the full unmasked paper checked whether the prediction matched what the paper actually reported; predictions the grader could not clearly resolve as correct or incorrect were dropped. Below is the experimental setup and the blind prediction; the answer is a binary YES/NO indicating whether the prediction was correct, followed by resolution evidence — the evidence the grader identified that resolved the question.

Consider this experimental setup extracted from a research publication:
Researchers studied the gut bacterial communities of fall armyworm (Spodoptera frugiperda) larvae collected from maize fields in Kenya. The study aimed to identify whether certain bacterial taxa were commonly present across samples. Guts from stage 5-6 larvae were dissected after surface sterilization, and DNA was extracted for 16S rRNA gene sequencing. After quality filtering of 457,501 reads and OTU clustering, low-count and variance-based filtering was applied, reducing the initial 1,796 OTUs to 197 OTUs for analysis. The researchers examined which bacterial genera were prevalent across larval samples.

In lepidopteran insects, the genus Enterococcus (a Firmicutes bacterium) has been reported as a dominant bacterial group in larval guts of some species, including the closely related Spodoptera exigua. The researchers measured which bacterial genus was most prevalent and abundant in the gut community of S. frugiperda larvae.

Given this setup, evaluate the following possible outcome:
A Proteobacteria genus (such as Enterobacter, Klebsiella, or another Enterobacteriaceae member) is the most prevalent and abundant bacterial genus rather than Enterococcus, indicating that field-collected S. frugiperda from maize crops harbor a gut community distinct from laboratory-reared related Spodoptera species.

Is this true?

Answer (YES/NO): YES